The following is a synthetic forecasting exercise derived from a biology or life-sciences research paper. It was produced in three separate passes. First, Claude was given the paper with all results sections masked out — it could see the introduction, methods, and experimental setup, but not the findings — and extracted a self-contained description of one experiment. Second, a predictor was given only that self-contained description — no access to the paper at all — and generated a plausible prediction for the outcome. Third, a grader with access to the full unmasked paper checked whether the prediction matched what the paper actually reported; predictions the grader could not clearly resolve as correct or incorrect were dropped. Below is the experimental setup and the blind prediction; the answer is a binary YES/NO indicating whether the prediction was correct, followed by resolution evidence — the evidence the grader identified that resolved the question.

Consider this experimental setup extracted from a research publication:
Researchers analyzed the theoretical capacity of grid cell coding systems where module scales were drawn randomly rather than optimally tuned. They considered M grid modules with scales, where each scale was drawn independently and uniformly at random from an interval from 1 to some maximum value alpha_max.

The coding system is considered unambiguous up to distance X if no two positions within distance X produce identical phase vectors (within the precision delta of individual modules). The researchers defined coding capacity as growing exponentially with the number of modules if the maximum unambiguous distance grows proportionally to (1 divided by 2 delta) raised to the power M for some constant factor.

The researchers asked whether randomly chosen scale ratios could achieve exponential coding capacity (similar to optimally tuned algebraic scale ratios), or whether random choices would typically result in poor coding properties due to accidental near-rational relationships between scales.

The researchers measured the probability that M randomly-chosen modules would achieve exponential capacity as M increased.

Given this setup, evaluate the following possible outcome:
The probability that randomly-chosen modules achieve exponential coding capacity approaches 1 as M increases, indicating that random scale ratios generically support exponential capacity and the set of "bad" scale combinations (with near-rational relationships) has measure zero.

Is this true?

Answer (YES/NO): YES